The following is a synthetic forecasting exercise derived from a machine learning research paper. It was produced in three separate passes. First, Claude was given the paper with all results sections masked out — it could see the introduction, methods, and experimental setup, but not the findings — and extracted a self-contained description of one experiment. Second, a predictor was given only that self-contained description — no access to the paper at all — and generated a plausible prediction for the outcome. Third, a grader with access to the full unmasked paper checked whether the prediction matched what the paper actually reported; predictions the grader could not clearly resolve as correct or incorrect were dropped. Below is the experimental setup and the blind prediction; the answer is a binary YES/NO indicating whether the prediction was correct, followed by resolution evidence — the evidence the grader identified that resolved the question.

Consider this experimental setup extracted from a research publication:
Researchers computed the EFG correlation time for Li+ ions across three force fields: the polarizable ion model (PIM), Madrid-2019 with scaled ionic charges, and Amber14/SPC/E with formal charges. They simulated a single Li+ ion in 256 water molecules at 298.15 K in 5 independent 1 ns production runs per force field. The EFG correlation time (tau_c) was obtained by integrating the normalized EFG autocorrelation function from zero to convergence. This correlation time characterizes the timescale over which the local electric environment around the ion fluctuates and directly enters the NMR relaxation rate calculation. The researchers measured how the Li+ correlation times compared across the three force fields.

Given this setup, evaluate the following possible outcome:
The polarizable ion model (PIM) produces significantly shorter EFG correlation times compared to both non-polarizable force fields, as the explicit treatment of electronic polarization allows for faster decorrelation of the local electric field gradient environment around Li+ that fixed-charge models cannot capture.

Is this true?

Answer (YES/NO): NO